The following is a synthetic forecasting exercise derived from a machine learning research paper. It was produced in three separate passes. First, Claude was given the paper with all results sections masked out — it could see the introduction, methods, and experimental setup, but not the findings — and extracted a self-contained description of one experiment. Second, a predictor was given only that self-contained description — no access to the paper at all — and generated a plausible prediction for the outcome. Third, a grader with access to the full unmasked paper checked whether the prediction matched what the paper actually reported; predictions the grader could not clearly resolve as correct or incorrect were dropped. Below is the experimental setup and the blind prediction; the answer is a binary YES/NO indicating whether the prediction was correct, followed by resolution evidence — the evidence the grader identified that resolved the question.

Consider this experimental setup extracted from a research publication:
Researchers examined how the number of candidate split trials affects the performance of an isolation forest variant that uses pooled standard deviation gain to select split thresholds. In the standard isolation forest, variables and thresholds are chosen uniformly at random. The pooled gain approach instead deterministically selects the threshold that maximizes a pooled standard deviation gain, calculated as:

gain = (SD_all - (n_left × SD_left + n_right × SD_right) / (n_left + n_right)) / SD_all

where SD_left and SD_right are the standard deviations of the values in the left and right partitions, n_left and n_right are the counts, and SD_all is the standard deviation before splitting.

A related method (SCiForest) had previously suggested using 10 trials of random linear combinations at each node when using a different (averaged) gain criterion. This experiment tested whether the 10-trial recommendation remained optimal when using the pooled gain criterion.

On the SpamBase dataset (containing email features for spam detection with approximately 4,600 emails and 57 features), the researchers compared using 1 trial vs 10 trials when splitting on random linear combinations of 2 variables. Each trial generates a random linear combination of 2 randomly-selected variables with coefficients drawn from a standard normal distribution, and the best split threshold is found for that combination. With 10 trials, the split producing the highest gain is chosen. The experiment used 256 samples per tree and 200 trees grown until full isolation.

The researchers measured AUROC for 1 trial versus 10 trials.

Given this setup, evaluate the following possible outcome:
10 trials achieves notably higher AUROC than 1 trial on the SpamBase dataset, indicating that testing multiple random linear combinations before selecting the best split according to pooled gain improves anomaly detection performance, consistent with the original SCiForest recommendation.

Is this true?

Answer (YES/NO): NO